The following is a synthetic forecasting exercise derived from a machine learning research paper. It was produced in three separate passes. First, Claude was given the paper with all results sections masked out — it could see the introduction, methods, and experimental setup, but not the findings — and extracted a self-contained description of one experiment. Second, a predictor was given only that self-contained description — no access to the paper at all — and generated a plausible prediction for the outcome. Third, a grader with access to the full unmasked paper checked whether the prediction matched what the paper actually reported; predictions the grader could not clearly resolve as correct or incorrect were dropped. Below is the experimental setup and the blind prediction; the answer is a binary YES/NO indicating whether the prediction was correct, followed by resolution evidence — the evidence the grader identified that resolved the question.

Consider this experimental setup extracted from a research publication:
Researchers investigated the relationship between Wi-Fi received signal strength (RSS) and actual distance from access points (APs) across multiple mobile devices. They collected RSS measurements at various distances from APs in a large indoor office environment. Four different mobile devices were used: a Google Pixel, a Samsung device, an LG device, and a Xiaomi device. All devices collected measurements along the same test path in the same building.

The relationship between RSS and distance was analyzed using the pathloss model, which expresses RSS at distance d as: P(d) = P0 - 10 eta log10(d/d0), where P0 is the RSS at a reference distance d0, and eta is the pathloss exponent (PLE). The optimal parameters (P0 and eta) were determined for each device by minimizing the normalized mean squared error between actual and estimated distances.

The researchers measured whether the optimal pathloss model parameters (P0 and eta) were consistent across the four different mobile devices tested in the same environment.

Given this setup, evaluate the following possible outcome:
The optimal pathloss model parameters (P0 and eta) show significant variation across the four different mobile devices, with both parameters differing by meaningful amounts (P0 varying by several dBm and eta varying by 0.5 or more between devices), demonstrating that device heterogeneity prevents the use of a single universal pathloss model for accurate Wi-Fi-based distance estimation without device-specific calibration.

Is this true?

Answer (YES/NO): NO